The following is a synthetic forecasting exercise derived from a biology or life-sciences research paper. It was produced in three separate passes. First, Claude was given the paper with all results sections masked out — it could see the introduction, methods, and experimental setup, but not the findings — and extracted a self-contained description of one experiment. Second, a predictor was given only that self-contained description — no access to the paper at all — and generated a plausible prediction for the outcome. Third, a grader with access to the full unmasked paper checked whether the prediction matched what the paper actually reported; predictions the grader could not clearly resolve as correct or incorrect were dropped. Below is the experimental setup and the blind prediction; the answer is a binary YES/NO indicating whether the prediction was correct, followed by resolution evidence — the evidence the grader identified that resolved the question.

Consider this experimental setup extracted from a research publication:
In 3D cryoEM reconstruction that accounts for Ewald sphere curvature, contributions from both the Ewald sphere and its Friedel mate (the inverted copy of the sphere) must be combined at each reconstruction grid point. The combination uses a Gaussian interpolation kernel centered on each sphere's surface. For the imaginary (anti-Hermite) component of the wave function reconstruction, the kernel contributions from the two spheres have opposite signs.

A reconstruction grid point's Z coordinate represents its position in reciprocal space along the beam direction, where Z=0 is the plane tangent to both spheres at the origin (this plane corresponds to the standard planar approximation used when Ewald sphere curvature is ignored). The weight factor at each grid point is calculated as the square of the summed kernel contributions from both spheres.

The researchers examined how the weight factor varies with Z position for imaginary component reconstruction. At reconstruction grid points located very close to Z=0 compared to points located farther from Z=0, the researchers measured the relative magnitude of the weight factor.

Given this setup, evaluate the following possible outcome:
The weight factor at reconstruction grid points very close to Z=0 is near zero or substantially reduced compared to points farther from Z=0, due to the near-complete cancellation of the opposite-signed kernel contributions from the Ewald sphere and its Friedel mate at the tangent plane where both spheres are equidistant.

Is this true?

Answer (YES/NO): YES